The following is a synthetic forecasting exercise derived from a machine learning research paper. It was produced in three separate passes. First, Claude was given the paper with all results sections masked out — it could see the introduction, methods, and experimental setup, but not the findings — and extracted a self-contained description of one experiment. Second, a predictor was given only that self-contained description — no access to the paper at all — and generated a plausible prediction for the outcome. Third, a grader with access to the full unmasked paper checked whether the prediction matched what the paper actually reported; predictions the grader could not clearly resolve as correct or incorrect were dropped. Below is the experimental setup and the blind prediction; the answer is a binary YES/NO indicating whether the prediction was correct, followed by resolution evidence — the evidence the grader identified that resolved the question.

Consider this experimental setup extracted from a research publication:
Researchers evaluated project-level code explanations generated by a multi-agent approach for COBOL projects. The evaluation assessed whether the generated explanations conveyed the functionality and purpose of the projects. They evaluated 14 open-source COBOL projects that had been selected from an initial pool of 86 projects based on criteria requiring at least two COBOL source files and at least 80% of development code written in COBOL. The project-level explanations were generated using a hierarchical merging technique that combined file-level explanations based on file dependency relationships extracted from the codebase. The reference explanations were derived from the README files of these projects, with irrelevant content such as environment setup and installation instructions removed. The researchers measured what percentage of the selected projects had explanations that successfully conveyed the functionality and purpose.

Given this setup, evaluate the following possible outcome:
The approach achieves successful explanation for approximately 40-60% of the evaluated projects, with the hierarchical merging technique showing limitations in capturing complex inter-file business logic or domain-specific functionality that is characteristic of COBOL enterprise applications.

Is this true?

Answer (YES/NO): NO